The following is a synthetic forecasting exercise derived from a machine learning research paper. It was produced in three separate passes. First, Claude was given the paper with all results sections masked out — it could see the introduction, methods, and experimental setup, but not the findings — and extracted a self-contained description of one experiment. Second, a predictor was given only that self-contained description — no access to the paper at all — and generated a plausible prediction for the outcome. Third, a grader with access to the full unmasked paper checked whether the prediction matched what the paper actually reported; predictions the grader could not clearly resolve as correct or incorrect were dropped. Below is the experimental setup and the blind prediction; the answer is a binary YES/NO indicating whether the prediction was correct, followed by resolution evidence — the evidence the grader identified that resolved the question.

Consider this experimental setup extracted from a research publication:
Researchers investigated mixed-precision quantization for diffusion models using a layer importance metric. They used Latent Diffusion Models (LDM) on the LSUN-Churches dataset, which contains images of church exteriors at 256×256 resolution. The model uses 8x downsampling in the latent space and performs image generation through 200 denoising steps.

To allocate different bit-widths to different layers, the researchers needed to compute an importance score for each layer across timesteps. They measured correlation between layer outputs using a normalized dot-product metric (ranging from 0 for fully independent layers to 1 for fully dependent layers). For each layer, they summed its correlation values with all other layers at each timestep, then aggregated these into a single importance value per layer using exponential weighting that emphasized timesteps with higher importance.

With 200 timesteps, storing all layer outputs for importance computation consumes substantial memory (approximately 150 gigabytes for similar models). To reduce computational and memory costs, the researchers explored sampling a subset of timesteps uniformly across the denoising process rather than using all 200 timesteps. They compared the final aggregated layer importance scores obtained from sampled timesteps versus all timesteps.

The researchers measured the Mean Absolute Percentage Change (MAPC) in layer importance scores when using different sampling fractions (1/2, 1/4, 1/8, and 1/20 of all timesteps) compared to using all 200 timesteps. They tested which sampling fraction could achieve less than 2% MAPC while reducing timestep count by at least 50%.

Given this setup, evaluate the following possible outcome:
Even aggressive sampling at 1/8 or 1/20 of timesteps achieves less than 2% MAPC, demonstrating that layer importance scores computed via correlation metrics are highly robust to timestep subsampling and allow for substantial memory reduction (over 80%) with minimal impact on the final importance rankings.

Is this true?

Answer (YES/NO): NO